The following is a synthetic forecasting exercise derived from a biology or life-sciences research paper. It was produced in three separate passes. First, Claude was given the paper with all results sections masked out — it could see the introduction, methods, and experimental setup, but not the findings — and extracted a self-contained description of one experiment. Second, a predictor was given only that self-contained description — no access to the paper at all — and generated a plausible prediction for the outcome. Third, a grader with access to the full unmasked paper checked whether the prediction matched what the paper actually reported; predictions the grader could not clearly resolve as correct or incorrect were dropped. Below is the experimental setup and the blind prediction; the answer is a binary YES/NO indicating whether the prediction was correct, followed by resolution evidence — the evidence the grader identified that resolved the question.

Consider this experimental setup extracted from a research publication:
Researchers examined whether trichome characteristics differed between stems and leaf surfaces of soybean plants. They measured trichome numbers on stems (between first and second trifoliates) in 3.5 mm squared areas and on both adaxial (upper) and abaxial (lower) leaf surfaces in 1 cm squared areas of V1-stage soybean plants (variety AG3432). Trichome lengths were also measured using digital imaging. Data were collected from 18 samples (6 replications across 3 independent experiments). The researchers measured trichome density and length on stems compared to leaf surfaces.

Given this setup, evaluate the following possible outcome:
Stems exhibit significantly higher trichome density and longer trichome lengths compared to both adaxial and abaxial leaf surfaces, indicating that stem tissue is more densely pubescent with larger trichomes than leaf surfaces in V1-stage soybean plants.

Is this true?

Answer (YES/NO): YES